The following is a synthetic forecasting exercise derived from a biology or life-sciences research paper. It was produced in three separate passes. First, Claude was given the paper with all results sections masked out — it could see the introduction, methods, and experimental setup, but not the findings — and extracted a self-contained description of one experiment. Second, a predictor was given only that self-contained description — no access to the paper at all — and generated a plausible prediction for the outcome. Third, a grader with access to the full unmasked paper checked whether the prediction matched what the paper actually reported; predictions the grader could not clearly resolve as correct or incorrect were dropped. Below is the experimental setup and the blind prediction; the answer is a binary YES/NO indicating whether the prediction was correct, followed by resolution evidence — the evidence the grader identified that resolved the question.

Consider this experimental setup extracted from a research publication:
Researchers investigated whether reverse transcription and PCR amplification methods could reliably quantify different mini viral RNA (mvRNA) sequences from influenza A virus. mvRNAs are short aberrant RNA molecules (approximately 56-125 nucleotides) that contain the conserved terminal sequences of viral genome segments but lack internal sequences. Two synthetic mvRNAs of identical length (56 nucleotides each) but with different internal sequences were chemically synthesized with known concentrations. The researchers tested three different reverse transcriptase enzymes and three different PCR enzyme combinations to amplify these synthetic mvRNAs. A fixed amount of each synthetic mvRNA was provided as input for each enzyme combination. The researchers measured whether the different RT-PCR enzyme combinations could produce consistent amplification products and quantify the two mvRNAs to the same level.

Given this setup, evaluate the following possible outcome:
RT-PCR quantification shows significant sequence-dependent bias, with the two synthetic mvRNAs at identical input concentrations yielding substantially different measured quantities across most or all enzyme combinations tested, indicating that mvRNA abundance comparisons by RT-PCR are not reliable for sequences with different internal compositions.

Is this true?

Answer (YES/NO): YES